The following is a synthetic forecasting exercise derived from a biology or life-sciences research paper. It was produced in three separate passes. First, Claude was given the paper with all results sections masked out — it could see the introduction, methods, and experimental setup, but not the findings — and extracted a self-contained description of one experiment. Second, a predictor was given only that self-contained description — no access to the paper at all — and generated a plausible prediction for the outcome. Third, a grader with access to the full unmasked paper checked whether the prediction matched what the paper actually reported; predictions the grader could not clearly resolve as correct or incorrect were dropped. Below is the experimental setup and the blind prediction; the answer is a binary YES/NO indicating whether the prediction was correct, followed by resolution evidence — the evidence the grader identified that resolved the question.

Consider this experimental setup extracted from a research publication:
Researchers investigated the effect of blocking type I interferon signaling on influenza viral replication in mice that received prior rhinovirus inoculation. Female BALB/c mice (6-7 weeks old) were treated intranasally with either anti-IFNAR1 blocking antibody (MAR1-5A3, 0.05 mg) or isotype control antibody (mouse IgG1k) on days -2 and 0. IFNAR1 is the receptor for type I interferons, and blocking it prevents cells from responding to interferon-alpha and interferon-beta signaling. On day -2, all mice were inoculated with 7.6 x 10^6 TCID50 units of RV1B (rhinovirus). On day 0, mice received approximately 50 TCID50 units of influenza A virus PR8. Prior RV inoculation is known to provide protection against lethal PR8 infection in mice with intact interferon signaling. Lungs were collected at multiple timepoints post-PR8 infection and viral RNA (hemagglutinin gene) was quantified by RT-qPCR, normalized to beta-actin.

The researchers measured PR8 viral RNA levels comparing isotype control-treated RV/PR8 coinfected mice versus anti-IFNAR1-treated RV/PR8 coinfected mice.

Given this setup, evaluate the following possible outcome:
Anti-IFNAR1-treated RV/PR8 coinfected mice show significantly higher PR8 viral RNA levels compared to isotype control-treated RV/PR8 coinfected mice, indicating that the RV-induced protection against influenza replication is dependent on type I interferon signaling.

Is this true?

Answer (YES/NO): NO